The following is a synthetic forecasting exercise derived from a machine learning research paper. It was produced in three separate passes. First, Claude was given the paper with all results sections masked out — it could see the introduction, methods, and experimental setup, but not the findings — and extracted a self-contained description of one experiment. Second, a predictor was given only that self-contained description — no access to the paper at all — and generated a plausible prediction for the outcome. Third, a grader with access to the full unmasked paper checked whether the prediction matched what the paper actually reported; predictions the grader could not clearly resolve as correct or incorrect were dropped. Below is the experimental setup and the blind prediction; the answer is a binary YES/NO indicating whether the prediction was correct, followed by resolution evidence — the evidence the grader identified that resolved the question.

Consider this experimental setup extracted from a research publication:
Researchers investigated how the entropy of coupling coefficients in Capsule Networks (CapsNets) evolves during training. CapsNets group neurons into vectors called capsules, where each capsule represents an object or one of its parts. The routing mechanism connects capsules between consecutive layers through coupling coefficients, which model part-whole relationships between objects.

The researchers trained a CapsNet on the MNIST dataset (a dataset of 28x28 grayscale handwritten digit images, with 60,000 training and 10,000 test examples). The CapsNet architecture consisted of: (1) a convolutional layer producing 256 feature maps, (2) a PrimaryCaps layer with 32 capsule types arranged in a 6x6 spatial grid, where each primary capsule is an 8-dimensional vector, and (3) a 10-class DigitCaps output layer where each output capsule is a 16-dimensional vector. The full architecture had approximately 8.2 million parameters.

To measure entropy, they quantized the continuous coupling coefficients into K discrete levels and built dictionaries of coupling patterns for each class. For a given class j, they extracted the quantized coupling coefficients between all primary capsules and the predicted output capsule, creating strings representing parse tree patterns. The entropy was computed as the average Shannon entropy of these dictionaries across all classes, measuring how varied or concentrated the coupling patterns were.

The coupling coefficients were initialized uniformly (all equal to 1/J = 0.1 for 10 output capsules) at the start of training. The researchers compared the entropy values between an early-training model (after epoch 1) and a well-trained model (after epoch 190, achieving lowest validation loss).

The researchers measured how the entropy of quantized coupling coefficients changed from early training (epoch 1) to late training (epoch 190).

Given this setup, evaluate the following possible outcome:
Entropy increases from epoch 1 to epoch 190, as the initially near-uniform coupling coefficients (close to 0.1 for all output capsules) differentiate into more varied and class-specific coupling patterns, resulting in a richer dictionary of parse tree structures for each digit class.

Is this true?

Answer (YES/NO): YES